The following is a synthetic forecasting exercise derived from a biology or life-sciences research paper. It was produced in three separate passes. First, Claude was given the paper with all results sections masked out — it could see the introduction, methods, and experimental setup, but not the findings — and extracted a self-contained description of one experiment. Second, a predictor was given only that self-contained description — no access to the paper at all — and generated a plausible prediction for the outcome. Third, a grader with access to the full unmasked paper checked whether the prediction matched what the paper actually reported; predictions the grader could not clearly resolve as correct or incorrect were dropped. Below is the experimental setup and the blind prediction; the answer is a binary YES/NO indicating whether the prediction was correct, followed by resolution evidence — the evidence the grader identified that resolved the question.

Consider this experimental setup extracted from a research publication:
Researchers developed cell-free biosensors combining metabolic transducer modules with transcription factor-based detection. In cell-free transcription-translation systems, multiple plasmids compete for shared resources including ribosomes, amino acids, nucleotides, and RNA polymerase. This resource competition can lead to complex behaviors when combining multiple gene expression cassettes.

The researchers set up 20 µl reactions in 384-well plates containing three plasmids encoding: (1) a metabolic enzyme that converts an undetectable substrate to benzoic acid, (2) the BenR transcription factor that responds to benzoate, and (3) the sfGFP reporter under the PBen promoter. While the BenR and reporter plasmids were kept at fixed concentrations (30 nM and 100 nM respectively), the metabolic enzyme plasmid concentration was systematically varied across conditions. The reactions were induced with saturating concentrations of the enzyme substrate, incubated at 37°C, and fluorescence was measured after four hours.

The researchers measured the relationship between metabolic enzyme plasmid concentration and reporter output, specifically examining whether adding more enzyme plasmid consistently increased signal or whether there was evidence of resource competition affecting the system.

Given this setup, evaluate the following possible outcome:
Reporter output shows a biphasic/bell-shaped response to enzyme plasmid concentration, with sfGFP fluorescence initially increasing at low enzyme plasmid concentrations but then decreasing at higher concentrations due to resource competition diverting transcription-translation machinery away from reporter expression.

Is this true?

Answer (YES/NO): YES